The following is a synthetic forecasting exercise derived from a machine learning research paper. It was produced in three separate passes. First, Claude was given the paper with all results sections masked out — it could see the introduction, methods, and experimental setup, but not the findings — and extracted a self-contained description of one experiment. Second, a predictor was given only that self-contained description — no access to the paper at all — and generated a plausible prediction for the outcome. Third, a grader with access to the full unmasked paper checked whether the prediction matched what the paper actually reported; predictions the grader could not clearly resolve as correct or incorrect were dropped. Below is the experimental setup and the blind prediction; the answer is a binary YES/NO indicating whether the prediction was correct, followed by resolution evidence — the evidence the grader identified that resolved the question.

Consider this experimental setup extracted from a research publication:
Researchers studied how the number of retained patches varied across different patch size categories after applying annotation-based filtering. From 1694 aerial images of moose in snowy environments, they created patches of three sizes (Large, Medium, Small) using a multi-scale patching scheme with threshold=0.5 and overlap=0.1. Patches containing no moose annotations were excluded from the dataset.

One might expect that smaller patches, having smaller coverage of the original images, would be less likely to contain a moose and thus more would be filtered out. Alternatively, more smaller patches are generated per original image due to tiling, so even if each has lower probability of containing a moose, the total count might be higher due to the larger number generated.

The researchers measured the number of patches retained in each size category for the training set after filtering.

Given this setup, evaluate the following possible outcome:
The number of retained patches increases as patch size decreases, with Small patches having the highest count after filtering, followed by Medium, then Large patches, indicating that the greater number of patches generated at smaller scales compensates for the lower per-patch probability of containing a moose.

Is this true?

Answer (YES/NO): YES